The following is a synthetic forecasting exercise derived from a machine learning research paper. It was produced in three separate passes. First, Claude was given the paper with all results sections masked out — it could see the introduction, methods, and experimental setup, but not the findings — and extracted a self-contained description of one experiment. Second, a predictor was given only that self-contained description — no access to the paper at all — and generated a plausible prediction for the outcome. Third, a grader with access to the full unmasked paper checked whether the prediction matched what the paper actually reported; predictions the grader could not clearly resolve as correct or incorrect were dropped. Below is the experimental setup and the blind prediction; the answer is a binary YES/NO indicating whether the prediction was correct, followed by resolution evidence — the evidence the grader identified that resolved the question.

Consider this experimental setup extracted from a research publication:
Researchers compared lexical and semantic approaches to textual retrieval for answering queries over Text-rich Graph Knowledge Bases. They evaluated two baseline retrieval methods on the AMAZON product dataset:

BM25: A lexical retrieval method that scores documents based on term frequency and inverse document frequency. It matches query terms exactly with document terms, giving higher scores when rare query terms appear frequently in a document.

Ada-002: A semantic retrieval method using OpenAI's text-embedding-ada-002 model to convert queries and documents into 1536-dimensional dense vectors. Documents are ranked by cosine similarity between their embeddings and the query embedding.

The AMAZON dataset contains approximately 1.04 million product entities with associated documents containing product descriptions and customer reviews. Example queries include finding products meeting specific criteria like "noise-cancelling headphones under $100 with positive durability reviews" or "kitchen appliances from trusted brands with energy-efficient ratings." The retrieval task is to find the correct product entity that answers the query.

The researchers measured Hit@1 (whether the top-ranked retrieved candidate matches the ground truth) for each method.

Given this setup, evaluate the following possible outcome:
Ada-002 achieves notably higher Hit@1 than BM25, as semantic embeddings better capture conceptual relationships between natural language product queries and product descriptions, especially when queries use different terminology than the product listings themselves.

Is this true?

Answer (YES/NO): NO